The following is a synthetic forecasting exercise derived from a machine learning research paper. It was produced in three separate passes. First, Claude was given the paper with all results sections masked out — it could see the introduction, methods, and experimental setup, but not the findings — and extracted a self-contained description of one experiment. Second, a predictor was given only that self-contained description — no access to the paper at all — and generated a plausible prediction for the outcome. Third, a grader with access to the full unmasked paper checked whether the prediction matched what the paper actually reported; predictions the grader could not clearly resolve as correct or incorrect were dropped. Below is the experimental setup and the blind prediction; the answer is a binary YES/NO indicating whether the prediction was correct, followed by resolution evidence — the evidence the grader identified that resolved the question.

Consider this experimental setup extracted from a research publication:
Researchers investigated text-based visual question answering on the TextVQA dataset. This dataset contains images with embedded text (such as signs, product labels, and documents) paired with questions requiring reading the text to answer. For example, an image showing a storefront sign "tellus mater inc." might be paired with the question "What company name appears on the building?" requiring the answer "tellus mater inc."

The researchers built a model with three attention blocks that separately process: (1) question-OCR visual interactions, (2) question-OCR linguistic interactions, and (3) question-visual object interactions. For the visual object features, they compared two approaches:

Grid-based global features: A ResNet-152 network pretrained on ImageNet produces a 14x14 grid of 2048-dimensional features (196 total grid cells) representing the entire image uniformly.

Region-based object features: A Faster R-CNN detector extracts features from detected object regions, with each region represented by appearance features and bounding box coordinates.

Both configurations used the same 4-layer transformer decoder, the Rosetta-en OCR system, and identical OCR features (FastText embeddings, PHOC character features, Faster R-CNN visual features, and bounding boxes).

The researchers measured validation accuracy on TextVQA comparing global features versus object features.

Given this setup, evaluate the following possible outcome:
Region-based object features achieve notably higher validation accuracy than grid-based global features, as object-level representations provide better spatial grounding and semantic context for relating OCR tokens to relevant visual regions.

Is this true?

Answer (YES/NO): NO